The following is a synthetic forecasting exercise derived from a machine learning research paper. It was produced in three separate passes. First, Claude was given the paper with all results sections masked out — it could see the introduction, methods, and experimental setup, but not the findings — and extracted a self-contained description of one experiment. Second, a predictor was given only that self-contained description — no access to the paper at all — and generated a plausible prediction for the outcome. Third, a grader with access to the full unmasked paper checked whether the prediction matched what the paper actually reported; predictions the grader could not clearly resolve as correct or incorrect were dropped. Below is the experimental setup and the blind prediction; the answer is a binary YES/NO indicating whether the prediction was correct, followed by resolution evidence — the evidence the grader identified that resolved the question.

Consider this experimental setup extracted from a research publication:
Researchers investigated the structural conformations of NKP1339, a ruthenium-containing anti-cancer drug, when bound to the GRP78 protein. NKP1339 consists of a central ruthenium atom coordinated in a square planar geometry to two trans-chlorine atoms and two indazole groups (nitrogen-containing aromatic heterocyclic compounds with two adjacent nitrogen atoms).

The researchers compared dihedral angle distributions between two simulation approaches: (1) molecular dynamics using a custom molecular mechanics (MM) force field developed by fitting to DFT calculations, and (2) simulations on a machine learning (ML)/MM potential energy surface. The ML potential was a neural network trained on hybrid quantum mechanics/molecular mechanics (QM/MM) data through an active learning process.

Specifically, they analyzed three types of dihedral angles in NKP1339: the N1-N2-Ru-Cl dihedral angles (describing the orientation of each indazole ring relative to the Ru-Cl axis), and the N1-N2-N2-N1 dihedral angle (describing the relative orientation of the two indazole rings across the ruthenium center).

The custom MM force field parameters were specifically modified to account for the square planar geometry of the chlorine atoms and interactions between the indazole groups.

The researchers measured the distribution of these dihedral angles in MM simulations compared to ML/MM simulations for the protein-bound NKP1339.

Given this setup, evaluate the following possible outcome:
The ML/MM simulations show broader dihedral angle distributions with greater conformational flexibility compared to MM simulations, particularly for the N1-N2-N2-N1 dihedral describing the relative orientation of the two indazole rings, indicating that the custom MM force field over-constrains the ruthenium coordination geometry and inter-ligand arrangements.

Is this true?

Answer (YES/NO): NO